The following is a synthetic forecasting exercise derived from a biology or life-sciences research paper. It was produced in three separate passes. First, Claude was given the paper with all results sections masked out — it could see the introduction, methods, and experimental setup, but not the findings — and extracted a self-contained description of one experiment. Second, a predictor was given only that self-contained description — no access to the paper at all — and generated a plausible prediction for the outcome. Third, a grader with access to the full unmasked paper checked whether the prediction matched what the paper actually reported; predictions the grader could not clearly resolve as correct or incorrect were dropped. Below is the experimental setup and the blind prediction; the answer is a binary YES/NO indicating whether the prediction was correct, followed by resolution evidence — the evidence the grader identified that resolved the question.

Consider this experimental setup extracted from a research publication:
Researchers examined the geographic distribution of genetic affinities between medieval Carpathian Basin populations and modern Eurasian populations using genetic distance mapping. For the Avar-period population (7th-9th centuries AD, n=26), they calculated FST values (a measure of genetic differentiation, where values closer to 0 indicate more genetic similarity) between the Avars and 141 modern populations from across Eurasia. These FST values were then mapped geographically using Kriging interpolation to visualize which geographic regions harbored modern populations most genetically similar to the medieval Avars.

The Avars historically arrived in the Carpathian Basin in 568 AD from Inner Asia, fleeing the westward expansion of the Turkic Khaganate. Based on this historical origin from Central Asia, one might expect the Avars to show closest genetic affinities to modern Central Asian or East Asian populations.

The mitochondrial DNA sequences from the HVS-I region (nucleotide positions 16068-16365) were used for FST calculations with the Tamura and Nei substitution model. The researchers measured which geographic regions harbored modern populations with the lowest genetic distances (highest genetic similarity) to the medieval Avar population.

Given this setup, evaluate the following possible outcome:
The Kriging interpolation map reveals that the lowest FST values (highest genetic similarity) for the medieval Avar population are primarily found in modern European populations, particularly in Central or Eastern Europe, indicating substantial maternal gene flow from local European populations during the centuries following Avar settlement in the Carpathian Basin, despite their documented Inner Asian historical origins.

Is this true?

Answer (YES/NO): YES